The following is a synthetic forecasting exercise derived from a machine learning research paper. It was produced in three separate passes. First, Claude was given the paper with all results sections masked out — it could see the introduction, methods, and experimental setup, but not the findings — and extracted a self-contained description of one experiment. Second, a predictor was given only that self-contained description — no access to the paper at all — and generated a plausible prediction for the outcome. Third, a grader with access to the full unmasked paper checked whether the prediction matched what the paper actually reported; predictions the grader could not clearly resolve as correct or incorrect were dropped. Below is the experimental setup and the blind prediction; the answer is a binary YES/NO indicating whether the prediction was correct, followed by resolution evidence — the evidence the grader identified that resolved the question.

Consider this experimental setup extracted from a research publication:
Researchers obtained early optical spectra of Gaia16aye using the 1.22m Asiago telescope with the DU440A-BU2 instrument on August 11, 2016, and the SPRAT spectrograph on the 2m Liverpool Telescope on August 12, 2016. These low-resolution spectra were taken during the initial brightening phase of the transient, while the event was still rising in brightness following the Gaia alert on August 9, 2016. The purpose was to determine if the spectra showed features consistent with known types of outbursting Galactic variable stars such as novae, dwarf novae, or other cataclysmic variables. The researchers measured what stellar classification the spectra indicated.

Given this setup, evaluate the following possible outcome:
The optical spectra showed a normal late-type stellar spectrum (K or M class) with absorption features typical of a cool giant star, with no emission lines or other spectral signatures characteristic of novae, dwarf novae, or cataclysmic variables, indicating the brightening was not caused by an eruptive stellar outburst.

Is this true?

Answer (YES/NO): YES